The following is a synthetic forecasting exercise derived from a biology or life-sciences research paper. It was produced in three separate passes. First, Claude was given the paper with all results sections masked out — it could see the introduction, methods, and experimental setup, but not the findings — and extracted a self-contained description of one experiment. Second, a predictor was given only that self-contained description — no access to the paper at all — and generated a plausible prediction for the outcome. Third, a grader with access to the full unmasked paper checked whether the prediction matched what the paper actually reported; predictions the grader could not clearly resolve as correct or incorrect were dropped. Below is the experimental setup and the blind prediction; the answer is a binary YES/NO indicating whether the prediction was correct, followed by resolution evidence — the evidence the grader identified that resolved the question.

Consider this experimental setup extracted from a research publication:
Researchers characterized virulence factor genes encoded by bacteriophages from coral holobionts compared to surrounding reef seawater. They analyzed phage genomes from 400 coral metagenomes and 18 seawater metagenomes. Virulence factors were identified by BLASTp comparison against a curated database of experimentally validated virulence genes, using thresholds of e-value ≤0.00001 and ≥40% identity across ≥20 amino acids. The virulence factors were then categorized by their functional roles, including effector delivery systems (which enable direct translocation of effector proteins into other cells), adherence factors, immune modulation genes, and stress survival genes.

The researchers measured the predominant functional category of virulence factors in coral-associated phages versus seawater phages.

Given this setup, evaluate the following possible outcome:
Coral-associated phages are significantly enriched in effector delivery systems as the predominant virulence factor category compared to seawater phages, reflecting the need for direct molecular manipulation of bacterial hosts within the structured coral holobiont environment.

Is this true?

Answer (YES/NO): YES